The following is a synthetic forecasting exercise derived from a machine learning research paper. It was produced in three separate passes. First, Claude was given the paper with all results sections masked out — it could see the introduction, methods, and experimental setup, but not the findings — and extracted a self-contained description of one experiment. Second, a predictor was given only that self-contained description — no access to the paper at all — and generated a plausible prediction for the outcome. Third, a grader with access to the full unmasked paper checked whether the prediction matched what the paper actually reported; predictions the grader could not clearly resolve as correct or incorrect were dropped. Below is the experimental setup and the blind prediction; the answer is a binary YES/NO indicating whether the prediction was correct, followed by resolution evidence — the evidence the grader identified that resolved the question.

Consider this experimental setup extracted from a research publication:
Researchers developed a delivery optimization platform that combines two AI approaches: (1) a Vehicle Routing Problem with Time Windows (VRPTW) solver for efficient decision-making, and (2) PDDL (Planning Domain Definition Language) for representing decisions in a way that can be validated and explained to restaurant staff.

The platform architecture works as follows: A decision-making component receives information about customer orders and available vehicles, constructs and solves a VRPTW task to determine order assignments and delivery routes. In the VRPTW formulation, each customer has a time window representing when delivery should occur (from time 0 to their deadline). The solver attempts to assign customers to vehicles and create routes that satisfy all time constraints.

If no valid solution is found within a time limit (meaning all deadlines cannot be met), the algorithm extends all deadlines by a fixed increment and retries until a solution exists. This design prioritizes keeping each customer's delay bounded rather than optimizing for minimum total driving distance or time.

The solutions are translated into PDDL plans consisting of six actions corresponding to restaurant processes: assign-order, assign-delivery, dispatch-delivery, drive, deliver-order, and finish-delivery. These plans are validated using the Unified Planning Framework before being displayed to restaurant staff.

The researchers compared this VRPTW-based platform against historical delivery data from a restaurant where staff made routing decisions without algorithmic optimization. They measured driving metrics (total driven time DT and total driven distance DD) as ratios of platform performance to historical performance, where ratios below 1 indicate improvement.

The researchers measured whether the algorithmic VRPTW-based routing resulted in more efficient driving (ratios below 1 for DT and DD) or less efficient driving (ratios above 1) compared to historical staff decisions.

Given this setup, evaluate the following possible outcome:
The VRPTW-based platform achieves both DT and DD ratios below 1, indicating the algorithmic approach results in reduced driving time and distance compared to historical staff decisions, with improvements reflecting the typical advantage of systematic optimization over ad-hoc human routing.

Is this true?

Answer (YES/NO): NO